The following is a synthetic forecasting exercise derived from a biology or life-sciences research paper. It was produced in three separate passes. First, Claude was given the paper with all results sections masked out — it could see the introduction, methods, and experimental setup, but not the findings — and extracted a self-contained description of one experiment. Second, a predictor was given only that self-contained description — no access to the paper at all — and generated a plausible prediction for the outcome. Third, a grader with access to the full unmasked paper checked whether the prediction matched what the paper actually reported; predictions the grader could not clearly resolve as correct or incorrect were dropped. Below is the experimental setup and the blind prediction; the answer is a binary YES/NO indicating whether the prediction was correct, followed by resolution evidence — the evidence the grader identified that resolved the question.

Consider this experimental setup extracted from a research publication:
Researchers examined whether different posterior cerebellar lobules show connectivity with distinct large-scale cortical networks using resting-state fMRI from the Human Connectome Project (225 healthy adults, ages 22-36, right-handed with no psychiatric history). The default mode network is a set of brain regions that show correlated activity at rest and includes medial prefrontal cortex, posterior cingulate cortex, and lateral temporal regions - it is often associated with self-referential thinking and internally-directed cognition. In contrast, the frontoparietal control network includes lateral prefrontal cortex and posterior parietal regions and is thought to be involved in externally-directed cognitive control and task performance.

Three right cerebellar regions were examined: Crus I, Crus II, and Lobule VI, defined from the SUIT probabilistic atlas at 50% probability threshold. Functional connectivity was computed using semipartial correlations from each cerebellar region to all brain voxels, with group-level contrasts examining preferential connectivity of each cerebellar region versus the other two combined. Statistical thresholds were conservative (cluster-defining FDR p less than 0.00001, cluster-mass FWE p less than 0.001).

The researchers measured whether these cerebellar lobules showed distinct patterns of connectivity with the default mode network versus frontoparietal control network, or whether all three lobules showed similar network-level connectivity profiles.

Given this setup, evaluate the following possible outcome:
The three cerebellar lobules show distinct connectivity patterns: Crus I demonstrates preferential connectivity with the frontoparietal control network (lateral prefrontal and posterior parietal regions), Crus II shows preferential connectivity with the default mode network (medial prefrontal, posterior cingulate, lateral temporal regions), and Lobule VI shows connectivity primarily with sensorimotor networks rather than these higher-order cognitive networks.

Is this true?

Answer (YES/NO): NO